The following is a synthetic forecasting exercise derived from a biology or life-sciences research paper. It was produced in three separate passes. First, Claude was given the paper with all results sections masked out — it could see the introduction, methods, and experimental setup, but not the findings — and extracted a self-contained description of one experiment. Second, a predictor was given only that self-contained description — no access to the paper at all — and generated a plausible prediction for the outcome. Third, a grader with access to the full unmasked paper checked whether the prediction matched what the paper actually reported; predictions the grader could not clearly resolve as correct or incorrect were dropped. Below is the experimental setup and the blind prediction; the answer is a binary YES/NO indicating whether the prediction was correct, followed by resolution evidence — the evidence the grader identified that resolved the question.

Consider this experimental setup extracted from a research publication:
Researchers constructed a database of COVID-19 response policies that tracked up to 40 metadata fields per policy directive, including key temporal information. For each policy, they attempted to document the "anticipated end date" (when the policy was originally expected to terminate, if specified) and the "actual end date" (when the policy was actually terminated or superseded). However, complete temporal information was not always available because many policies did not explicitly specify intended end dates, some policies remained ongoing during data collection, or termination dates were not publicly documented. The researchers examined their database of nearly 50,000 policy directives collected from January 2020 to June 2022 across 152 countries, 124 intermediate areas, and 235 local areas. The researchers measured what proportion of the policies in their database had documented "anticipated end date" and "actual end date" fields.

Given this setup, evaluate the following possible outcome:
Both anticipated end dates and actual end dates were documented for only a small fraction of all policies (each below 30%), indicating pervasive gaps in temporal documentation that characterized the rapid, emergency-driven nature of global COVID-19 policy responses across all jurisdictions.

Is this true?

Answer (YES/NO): NO